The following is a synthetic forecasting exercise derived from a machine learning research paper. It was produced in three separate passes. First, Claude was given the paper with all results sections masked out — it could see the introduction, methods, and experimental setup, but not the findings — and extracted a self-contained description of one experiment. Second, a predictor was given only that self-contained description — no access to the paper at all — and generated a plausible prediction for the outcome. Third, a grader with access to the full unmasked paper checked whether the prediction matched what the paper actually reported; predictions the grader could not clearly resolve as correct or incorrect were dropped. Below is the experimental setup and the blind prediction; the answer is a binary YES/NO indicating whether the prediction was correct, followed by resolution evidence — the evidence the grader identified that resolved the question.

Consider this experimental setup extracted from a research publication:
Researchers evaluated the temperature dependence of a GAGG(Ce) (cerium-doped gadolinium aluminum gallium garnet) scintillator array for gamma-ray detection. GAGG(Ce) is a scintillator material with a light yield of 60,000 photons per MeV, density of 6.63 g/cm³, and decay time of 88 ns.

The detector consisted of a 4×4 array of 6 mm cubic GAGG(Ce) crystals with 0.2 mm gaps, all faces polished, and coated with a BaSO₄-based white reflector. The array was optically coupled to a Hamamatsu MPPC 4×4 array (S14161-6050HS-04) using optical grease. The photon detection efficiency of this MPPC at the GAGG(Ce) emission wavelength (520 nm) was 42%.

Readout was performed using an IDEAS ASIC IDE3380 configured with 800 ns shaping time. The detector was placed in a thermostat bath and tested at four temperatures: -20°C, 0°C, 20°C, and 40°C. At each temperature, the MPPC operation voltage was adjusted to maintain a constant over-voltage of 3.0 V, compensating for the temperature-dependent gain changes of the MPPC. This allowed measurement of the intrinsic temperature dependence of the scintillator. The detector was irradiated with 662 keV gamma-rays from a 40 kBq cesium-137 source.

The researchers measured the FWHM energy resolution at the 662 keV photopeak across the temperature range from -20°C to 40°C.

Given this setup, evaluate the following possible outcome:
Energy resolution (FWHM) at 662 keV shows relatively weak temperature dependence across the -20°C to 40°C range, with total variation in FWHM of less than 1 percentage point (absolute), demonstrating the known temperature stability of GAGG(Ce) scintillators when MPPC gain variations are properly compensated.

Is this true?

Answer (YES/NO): YES